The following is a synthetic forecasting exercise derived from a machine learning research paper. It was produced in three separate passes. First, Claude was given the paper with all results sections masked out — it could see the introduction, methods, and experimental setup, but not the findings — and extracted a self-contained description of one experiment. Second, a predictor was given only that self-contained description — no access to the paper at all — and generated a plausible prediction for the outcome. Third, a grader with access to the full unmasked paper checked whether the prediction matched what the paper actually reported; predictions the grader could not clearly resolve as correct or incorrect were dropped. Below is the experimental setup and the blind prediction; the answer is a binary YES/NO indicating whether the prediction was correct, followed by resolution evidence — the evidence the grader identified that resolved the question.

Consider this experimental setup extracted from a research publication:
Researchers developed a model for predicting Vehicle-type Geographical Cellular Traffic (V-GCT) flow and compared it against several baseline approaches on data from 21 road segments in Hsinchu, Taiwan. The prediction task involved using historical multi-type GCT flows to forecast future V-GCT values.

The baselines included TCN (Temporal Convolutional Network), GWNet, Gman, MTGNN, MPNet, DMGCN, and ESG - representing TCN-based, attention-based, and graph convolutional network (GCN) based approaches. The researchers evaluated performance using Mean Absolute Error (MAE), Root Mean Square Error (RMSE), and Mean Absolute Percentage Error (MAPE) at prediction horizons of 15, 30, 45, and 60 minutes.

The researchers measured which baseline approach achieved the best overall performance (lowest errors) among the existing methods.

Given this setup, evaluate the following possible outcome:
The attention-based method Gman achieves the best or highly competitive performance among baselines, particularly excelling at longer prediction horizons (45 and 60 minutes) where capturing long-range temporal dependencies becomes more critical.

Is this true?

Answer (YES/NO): NO